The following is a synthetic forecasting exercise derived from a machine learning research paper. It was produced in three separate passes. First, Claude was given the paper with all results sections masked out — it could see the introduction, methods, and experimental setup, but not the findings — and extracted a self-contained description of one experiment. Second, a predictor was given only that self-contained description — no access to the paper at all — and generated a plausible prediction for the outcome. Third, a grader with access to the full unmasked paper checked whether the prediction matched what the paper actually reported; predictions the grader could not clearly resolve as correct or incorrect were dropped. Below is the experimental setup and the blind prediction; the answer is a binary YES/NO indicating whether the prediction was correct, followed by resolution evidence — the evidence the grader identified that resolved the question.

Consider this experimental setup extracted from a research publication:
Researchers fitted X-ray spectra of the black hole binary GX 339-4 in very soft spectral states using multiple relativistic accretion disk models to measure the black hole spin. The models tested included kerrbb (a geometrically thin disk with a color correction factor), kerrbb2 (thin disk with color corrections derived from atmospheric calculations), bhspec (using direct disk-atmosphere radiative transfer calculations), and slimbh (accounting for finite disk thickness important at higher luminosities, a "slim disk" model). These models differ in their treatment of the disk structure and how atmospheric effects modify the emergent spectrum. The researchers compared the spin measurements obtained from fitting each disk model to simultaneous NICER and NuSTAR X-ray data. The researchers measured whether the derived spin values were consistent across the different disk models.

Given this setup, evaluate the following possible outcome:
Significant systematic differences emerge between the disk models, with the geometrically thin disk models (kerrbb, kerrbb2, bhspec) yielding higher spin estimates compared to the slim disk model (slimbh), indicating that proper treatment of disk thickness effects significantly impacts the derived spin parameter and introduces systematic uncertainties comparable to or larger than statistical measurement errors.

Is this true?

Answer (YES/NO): NO